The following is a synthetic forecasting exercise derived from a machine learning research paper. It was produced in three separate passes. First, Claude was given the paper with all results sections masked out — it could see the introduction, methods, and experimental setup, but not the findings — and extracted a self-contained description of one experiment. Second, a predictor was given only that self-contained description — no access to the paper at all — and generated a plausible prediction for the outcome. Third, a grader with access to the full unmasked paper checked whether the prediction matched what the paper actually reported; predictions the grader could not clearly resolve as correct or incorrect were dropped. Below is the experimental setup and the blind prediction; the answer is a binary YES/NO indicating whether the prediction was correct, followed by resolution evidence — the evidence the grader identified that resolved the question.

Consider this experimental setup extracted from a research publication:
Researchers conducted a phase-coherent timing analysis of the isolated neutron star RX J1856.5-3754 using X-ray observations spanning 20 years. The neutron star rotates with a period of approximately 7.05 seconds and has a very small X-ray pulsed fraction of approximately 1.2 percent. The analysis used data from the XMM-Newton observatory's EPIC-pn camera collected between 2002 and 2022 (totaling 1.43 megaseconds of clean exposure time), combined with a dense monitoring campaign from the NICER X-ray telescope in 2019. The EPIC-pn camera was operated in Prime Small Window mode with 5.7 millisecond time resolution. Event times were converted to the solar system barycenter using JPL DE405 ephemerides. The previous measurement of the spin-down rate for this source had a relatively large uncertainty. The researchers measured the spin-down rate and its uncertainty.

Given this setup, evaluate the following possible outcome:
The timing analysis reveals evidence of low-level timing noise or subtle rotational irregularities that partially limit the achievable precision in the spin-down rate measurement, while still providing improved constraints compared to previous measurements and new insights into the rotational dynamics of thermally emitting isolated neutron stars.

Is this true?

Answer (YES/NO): NO